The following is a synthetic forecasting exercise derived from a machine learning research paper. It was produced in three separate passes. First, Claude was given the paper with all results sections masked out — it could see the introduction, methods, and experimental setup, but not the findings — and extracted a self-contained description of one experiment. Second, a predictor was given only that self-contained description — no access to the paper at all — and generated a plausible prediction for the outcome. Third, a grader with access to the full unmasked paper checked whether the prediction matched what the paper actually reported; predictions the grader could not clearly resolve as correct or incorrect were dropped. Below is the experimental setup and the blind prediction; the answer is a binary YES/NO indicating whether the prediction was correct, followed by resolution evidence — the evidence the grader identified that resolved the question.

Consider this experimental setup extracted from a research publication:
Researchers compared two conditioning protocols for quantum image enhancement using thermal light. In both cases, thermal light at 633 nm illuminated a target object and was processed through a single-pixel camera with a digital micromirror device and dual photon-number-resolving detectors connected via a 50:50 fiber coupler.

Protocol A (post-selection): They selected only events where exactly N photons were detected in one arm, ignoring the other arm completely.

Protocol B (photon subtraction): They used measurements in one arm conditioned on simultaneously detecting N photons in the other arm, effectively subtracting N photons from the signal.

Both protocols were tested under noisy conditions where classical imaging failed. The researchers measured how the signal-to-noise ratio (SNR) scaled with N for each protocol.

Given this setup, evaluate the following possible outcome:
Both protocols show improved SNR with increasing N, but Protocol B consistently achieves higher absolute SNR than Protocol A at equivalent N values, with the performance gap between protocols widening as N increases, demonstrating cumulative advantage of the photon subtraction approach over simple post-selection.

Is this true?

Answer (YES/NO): NO